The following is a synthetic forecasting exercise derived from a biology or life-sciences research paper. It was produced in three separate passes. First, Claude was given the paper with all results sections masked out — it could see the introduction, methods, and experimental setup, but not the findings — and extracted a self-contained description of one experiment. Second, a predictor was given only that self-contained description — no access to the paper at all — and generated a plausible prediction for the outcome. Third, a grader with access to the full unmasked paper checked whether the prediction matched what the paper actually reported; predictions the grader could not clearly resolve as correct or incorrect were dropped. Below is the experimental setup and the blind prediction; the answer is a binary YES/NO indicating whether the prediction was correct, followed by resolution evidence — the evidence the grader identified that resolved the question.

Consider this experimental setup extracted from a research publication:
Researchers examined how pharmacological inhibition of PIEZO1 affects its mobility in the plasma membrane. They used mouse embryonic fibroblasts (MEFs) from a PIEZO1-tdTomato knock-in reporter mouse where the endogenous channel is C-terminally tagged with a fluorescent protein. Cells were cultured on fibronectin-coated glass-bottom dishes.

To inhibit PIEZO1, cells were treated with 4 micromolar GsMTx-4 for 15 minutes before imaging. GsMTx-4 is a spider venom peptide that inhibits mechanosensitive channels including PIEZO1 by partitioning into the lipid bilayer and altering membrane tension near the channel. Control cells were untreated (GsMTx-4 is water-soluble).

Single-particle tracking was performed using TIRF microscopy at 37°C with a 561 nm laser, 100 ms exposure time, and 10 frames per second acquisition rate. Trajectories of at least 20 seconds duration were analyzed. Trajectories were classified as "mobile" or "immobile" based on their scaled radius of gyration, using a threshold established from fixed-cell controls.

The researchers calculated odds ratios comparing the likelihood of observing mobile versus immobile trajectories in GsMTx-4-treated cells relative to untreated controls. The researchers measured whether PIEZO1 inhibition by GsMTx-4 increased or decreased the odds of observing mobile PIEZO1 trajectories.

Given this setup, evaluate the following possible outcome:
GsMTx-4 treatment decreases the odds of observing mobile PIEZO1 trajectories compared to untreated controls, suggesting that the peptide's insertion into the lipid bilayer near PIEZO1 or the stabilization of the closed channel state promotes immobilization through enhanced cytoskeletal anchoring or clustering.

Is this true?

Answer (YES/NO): YES